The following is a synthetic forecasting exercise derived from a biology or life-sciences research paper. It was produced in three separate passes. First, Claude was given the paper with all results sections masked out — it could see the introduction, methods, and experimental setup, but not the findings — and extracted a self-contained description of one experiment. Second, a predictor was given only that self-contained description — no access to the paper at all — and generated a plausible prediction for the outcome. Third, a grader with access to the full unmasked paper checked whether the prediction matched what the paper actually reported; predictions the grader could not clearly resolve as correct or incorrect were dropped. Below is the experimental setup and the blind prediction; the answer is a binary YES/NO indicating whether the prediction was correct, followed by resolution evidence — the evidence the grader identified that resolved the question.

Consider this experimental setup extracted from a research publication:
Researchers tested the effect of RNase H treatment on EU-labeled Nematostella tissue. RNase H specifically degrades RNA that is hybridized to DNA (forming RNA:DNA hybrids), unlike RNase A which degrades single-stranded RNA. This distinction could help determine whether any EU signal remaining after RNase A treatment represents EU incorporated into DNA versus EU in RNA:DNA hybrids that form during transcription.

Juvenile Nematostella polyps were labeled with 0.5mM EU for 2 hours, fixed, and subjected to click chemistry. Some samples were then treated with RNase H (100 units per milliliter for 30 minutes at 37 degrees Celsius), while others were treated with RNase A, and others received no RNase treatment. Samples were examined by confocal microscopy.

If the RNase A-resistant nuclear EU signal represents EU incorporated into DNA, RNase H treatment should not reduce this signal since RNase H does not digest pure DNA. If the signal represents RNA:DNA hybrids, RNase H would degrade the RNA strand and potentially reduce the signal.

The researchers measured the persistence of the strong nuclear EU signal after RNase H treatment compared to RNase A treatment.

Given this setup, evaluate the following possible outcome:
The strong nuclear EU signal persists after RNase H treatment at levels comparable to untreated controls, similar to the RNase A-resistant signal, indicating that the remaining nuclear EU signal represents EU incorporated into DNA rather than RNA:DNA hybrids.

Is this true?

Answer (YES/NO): YES